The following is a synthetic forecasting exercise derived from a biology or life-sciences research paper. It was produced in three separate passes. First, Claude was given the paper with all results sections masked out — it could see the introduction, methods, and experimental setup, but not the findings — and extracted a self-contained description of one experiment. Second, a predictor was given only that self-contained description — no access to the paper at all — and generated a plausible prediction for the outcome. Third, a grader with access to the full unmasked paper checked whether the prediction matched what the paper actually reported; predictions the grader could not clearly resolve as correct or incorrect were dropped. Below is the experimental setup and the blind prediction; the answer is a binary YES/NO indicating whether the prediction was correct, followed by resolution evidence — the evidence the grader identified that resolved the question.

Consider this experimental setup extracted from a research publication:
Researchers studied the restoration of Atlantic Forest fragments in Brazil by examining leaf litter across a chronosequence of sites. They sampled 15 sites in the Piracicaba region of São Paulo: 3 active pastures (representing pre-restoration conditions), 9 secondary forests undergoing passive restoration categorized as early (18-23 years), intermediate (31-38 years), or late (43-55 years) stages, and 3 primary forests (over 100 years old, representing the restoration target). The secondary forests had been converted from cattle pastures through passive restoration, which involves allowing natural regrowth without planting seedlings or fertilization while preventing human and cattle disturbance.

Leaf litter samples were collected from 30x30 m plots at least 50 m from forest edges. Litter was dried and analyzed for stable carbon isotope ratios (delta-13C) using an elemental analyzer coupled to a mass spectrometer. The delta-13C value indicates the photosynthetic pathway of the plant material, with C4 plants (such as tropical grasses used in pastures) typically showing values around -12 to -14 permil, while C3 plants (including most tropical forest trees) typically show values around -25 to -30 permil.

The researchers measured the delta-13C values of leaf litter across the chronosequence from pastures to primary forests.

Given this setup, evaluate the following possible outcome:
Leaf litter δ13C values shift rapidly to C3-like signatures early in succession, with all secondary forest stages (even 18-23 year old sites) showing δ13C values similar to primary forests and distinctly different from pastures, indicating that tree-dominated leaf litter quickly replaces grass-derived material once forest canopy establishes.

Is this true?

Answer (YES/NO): YES